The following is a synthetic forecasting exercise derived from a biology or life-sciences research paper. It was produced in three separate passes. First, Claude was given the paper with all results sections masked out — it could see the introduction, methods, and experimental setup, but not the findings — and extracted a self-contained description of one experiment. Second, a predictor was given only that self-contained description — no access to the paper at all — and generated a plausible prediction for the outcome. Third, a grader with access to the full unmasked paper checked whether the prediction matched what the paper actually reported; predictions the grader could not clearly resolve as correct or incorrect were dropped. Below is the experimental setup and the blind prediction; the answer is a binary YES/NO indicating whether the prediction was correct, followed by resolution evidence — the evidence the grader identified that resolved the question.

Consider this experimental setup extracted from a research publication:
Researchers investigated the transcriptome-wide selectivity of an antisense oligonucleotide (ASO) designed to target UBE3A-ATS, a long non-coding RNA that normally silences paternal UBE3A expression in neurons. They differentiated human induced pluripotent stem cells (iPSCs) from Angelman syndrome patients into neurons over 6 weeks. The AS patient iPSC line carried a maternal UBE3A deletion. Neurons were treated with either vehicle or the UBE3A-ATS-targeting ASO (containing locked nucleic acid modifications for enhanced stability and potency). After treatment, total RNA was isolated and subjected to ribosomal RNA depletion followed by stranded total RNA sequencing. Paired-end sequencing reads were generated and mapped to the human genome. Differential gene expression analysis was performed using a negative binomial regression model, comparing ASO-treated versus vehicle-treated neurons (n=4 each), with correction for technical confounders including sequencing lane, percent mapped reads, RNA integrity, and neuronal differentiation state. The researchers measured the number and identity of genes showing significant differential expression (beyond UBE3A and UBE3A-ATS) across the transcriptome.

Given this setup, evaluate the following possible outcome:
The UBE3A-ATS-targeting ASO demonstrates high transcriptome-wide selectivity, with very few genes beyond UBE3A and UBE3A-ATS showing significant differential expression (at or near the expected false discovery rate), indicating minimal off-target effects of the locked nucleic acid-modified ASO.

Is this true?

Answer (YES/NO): YES